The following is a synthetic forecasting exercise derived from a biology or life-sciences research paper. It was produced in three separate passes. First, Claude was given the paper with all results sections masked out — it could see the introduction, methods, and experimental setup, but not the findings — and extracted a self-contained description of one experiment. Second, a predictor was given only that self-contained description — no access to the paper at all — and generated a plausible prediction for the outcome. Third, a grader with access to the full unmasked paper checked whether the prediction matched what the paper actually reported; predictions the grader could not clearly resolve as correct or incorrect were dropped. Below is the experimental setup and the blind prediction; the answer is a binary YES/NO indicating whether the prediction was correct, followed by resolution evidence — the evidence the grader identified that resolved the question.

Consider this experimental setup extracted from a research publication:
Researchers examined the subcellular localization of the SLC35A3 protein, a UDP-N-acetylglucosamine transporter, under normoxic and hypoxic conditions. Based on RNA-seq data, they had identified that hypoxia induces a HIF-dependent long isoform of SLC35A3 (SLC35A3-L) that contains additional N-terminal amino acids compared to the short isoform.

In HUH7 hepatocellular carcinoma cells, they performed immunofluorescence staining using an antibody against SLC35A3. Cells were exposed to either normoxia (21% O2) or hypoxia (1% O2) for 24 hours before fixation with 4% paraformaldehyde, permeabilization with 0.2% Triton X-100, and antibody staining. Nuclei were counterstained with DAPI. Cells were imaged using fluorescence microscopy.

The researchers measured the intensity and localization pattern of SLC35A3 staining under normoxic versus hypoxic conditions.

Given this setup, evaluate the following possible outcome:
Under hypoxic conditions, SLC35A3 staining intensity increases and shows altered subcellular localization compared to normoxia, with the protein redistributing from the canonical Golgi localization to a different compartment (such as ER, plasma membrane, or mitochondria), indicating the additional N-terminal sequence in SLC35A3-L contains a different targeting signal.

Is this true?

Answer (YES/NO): NO